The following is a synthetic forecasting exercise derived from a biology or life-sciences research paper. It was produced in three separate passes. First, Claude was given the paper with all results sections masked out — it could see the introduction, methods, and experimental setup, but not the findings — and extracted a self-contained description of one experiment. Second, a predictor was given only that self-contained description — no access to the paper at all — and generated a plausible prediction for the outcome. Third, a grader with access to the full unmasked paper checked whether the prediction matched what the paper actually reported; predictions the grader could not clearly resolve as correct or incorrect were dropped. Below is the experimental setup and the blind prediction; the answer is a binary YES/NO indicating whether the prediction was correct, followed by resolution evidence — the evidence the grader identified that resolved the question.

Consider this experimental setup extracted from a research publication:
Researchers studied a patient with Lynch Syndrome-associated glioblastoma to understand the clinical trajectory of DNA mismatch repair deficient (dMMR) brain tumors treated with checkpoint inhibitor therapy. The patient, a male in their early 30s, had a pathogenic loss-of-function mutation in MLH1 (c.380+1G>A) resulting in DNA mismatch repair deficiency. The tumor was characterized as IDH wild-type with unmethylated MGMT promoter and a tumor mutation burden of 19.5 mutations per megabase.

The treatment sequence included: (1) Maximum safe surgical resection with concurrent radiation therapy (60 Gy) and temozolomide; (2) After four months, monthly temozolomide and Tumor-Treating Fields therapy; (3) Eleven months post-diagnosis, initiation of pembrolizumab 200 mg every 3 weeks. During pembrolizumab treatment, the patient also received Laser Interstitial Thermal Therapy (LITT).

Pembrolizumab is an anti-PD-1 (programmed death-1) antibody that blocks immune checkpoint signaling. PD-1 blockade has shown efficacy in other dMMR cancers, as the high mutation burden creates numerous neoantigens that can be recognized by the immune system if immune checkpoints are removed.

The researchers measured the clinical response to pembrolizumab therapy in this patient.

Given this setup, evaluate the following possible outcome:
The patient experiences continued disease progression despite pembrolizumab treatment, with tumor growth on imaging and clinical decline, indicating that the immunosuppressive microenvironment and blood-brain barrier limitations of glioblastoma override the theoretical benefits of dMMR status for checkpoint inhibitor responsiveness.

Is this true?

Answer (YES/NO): NO